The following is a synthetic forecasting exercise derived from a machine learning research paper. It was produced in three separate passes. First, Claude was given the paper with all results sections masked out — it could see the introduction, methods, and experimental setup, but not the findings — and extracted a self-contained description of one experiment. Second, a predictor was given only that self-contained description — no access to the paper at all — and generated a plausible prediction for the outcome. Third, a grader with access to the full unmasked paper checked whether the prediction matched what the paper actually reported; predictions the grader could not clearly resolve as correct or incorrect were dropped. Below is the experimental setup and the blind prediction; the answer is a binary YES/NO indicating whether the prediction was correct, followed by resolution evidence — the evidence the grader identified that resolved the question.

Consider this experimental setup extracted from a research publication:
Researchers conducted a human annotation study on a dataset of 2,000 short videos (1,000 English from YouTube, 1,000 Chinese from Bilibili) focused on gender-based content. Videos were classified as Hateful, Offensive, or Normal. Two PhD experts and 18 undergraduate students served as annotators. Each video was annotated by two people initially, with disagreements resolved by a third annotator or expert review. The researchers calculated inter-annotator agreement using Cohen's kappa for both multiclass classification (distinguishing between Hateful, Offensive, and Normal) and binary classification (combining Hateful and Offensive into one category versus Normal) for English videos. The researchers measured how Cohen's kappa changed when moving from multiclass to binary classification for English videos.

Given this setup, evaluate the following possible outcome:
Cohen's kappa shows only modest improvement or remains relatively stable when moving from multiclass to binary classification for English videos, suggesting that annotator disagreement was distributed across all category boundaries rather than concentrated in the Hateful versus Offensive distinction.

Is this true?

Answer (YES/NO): NO